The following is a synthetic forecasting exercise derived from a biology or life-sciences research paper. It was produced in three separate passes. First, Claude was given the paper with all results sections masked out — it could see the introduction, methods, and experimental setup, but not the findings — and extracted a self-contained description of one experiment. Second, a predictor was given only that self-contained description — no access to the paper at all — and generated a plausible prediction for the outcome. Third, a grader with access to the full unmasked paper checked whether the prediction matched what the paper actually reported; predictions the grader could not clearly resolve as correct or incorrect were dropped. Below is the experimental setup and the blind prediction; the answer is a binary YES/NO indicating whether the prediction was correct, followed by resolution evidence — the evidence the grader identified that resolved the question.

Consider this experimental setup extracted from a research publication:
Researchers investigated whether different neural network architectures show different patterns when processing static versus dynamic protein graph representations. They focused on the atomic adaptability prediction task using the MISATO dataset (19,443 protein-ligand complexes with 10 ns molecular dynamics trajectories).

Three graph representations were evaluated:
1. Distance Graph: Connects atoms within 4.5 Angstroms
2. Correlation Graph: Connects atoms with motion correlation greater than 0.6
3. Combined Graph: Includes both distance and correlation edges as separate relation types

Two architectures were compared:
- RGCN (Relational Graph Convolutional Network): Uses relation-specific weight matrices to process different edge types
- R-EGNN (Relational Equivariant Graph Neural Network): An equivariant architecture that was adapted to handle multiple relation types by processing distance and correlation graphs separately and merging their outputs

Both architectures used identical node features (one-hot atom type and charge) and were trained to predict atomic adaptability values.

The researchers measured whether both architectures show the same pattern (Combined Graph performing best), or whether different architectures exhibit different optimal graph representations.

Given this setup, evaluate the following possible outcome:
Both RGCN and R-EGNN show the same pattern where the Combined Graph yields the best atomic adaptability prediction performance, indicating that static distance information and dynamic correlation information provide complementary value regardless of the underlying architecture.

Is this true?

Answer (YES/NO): NO